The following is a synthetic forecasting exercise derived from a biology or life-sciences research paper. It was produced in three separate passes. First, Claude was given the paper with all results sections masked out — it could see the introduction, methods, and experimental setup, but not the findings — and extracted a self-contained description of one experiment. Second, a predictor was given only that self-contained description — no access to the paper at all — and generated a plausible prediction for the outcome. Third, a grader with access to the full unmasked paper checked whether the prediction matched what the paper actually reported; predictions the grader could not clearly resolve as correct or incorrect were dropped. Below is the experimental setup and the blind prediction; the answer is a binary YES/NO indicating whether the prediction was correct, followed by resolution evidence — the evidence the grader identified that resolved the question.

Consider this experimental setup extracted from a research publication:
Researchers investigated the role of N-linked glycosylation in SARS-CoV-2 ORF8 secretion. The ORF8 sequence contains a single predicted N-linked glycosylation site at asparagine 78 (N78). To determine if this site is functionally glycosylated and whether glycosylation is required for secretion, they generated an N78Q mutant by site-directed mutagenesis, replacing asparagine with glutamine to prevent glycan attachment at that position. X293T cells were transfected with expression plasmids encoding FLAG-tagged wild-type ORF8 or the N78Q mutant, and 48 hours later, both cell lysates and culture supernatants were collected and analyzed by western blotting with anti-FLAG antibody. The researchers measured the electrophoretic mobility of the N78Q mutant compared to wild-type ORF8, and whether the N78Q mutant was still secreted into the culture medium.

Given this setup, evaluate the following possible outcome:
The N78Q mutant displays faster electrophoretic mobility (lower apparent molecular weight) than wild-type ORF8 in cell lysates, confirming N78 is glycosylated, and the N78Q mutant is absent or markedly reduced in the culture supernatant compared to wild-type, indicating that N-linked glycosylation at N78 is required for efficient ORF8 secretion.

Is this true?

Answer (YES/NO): NO